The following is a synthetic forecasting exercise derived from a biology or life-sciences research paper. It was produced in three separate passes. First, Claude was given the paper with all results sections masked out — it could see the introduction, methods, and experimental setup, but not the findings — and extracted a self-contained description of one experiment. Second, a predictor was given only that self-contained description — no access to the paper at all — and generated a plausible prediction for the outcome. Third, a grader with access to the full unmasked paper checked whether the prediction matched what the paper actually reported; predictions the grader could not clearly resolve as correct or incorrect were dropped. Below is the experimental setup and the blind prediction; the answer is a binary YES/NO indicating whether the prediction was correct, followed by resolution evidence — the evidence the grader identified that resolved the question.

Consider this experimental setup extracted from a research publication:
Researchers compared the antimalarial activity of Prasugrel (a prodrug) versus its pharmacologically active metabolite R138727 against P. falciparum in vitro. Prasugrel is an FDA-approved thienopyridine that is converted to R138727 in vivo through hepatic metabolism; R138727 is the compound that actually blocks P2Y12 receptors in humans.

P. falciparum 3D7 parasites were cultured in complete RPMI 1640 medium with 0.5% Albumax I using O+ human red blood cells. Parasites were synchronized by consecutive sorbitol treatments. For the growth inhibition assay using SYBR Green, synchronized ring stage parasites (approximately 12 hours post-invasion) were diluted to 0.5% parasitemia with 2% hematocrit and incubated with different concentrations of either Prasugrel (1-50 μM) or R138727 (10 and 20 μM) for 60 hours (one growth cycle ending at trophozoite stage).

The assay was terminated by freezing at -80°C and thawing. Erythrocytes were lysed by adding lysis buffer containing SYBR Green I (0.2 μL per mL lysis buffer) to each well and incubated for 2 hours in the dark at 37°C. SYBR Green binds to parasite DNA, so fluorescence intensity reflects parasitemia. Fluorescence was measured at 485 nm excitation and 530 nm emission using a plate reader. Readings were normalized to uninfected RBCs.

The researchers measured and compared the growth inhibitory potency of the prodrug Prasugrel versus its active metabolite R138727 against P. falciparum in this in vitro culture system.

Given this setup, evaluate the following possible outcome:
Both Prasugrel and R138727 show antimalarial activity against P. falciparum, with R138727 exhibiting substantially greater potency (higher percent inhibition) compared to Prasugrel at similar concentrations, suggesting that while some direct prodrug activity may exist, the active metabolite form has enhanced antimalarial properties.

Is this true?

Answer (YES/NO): NO